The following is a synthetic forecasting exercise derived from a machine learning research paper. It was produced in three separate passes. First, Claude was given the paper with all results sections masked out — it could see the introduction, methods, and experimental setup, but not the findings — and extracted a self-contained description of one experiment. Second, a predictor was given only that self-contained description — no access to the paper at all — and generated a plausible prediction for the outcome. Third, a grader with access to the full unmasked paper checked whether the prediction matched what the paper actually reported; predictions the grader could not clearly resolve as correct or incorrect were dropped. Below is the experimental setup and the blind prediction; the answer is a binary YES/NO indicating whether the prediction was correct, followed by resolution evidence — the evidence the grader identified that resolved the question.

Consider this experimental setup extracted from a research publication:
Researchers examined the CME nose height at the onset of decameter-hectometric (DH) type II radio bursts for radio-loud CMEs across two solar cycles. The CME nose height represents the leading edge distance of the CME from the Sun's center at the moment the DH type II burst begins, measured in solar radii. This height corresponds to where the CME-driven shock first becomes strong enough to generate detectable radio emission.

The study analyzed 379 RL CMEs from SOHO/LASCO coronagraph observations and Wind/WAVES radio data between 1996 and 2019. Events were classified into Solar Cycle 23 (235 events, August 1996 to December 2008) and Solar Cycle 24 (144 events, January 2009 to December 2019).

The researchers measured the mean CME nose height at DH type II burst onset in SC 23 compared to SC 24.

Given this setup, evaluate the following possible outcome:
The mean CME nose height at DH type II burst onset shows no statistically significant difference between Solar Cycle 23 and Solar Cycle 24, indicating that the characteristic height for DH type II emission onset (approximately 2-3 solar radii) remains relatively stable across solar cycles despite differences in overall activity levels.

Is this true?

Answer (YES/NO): NO